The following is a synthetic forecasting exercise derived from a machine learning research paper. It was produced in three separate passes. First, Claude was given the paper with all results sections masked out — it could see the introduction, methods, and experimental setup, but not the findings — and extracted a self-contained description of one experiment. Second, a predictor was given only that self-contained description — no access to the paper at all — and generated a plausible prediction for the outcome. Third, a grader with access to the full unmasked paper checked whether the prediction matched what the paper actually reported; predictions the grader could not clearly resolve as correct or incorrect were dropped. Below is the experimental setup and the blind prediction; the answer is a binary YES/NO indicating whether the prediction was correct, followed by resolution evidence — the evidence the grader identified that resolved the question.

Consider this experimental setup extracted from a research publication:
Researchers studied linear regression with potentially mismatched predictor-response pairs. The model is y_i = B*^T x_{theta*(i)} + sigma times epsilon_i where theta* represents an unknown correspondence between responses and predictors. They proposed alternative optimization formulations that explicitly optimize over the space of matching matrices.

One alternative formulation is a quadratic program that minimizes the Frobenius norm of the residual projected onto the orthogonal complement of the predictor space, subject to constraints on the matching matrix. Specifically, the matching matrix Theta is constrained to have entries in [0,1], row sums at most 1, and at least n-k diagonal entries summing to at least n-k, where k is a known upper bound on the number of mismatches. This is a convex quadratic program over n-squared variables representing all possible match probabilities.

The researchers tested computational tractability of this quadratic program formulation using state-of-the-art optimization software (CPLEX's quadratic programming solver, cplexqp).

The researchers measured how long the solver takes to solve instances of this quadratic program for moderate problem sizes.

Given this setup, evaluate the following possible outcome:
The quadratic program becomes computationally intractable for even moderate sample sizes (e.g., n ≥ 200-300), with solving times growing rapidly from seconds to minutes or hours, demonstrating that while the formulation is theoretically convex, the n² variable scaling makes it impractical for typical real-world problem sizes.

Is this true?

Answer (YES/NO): YES